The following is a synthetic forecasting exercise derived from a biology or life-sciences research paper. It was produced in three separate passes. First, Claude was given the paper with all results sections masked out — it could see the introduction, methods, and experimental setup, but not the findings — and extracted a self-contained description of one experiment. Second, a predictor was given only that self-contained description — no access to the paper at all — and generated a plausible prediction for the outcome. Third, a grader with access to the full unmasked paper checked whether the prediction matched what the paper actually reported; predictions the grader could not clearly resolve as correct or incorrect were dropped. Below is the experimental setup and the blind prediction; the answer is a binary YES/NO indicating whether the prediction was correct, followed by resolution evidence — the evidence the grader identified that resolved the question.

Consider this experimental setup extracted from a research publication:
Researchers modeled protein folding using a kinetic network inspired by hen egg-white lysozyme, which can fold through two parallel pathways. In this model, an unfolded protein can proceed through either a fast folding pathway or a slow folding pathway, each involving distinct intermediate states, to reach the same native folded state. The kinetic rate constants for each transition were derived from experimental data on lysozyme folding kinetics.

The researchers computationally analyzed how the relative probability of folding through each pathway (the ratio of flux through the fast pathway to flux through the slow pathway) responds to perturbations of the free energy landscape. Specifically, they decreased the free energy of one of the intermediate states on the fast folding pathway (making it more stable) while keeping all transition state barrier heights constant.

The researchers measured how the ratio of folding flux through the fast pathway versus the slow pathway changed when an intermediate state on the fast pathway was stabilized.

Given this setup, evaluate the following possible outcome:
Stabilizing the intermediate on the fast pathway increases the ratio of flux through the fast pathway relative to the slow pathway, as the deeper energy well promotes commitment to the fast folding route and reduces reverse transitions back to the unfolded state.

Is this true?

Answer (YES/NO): NO